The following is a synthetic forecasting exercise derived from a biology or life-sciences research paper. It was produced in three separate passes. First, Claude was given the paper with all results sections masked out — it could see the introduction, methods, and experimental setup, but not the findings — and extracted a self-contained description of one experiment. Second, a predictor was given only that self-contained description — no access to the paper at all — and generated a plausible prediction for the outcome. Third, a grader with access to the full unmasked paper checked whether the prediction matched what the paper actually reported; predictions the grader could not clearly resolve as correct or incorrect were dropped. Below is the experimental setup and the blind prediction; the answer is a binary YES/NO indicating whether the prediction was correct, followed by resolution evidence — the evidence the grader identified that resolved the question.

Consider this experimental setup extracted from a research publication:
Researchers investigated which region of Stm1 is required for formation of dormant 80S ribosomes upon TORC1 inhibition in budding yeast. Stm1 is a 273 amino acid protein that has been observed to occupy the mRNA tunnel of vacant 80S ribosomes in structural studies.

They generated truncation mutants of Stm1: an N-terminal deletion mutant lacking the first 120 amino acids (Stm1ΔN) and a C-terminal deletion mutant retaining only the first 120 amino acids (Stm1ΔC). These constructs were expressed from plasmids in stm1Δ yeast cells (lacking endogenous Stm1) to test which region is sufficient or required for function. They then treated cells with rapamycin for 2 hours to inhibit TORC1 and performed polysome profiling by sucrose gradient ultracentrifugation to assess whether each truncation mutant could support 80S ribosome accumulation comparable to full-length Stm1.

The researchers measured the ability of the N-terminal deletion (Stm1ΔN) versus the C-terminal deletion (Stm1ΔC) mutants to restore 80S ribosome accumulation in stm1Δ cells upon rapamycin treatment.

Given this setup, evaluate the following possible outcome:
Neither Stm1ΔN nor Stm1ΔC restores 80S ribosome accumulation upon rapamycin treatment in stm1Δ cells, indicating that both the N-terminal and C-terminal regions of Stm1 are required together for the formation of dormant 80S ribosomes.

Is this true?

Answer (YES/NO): NO